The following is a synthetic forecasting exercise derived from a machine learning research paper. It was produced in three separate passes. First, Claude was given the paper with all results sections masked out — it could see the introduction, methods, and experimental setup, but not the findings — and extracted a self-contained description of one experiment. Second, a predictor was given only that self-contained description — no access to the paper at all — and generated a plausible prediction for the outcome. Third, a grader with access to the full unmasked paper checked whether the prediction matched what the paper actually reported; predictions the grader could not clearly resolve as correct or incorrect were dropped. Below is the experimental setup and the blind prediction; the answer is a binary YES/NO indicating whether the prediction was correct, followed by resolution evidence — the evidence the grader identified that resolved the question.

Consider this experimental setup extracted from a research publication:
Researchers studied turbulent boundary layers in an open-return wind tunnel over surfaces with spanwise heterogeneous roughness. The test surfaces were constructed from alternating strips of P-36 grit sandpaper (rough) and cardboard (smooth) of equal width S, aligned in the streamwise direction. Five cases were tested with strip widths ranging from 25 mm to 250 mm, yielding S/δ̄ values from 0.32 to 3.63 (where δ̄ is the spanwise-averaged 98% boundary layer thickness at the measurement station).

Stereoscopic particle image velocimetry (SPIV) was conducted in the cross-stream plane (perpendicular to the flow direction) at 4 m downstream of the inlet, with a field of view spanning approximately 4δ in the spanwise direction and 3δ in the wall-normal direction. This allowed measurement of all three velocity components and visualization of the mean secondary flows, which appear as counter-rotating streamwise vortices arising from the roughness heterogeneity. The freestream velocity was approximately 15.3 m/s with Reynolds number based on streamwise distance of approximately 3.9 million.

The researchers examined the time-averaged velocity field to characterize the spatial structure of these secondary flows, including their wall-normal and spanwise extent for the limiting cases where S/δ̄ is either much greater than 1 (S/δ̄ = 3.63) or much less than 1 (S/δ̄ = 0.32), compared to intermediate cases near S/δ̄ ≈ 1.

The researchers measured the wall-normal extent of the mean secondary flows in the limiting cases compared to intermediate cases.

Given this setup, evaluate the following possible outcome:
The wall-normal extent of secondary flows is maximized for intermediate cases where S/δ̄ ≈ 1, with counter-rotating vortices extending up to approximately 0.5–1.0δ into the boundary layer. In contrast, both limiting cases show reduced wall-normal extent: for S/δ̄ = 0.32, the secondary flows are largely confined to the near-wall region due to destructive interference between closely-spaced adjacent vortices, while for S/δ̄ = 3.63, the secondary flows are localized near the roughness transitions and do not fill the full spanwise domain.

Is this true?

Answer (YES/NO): NO